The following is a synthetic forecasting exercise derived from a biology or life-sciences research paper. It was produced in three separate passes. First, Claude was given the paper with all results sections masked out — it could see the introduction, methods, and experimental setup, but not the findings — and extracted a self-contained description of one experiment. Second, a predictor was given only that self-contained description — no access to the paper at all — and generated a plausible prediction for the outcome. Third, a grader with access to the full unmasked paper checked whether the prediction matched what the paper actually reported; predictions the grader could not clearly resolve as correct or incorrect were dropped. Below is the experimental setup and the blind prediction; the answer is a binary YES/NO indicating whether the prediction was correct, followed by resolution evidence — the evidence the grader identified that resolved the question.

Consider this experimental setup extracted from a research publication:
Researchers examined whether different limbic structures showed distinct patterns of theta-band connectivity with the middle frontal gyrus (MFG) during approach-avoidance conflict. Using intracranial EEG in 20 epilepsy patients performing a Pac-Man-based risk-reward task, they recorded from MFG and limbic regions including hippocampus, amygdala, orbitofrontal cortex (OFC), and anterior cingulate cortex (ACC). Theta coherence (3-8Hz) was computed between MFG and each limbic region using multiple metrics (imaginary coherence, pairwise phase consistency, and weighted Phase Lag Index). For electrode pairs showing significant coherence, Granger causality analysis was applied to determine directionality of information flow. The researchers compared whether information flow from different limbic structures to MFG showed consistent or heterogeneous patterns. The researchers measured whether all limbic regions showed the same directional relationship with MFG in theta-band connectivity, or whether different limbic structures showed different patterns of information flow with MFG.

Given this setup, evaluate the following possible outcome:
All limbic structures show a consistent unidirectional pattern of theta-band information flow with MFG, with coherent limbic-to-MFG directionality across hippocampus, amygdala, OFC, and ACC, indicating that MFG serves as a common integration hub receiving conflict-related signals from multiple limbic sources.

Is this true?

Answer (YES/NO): NO